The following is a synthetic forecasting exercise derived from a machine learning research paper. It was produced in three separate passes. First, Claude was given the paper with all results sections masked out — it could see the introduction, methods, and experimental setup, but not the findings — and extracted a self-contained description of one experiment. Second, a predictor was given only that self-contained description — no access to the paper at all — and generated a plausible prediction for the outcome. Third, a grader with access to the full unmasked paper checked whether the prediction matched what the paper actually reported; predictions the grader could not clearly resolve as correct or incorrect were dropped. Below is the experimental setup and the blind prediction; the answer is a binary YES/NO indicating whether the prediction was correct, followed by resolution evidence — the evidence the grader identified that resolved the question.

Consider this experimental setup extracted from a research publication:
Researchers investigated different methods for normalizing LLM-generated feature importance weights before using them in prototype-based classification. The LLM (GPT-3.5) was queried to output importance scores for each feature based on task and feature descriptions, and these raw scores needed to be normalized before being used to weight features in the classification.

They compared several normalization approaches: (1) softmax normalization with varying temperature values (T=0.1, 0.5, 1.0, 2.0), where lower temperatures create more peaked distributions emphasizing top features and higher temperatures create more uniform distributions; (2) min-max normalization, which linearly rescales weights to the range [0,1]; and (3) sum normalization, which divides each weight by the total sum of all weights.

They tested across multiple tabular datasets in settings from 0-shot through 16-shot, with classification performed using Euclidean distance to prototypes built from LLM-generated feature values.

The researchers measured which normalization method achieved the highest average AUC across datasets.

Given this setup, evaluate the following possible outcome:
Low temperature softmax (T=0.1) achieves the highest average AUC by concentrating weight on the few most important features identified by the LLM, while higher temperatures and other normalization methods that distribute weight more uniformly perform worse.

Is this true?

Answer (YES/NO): NO